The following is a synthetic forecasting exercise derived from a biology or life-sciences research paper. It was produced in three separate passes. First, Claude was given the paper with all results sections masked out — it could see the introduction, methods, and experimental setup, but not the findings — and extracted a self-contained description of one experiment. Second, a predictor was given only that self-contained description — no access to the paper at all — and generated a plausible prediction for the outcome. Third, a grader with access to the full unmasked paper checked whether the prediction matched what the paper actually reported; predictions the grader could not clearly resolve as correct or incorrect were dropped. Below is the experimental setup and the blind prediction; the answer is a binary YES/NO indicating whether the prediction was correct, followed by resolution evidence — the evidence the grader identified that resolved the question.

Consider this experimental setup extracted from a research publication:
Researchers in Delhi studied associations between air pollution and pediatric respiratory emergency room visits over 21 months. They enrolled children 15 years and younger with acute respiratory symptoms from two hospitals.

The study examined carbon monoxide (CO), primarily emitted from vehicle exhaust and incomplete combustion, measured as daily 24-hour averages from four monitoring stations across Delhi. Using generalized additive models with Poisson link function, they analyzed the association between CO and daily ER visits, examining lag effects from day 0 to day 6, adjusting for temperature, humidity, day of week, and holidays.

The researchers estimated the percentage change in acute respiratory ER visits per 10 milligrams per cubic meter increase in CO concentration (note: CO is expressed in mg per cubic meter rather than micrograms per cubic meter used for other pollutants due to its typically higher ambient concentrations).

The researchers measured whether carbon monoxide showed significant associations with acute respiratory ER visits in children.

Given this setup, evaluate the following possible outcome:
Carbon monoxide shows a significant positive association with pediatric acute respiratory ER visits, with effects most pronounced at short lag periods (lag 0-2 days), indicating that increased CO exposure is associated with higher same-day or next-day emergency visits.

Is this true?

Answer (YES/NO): NO